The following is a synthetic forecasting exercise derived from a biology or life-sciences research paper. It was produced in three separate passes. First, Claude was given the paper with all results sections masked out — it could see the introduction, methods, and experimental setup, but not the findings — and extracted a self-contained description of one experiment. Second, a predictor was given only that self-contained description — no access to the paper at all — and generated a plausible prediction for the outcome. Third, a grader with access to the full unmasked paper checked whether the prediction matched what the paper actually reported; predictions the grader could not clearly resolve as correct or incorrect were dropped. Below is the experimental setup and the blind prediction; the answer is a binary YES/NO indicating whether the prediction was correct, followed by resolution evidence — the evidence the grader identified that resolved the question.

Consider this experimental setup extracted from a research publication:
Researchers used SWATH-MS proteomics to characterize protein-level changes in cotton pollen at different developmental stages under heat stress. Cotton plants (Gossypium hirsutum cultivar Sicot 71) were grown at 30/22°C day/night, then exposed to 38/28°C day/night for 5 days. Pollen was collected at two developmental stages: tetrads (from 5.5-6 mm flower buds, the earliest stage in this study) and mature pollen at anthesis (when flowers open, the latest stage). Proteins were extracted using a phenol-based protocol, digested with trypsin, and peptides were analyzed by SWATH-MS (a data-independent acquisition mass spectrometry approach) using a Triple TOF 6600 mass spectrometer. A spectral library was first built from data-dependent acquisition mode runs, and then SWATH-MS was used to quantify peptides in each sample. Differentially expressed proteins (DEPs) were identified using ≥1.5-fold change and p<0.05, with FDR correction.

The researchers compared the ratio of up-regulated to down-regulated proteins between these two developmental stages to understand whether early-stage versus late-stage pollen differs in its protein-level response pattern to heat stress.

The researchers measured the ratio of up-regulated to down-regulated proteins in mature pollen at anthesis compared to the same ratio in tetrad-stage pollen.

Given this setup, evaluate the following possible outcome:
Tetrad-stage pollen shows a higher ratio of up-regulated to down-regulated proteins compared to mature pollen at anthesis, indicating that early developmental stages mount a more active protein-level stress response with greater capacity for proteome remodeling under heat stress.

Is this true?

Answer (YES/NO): YES